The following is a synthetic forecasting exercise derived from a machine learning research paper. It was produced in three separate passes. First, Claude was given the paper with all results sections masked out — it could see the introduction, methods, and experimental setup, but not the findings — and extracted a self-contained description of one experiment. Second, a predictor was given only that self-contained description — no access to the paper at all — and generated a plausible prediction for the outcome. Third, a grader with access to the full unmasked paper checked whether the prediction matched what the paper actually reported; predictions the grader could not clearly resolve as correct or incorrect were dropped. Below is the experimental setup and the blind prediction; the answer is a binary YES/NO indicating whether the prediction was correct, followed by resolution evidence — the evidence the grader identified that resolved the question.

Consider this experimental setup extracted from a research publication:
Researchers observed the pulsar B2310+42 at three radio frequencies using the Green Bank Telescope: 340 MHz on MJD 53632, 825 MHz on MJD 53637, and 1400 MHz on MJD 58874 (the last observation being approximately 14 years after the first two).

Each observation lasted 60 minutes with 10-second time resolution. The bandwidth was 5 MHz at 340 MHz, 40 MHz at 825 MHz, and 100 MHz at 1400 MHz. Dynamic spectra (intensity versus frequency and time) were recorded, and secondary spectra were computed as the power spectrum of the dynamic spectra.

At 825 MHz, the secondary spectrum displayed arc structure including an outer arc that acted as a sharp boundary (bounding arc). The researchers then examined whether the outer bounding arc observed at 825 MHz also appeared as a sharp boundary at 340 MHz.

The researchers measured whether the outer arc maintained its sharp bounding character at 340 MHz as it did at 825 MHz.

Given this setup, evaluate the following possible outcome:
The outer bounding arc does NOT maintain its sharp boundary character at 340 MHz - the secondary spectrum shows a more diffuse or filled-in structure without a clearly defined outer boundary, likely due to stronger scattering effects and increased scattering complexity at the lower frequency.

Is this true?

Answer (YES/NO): YES